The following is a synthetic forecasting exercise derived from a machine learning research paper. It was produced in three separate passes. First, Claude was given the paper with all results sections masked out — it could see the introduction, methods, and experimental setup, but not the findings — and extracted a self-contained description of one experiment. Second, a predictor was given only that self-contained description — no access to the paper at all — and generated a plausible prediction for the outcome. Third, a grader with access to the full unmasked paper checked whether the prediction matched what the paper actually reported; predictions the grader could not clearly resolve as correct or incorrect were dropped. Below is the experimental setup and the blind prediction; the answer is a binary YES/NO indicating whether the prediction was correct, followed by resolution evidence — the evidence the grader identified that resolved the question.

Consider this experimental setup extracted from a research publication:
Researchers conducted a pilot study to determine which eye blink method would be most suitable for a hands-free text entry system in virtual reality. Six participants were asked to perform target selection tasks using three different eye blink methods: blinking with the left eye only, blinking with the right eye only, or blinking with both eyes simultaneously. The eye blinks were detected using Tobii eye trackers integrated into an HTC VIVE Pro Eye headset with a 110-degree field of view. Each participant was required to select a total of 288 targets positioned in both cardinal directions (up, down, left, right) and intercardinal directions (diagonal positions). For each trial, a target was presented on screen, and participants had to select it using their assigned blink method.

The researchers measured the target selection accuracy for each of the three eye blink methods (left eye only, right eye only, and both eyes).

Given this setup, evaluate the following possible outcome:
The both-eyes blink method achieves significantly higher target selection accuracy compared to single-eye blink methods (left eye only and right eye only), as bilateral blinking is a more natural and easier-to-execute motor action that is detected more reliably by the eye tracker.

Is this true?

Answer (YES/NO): YES